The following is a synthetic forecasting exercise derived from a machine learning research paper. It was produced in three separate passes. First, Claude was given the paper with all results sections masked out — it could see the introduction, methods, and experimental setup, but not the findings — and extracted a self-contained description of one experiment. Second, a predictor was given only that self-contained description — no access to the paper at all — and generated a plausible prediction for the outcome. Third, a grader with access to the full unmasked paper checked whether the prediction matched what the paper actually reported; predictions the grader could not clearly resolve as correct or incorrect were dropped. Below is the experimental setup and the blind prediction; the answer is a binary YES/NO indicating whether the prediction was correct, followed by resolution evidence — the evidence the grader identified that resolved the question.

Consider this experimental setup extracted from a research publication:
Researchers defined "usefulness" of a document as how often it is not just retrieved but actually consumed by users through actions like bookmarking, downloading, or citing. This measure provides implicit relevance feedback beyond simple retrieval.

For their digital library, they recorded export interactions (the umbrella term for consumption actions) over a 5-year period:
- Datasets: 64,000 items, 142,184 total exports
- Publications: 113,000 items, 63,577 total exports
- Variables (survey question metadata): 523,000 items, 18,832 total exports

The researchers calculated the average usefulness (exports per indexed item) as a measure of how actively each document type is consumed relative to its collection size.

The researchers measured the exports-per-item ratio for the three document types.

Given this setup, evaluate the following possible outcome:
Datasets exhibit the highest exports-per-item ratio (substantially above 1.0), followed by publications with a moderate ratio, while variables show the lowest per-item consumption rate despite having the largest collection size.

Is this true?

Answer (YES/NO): YES